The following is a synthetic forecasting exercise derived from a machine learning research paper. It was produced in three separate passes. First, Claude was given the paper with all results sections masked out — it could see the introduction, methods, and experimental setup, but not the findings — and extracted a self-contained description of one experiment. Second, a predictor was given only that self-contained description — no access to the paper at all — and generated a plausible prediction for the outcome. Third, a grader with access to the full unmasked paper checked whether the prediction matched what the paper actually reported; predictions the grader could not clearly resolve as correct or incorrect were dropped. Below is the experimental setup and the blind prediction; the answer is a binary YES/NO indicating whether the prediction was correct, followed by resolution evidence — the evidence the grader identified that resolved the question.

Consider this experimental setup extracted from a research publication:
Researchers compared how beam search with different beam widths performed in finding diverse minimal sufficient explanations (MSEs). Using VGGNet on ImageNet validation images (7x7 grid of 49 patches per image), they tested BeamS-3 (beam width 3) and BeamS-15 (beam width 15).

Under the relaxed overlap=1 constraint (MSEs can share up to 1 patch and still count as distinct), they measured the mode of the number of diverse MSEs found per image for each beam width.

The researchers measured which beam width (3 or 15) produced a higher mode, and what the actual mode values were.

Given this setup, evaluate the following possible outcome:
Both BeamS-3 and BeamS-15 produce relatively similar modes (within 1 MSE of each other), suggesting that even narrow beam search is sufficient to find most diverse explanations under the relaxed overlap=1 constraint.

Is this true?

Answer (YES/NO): YES